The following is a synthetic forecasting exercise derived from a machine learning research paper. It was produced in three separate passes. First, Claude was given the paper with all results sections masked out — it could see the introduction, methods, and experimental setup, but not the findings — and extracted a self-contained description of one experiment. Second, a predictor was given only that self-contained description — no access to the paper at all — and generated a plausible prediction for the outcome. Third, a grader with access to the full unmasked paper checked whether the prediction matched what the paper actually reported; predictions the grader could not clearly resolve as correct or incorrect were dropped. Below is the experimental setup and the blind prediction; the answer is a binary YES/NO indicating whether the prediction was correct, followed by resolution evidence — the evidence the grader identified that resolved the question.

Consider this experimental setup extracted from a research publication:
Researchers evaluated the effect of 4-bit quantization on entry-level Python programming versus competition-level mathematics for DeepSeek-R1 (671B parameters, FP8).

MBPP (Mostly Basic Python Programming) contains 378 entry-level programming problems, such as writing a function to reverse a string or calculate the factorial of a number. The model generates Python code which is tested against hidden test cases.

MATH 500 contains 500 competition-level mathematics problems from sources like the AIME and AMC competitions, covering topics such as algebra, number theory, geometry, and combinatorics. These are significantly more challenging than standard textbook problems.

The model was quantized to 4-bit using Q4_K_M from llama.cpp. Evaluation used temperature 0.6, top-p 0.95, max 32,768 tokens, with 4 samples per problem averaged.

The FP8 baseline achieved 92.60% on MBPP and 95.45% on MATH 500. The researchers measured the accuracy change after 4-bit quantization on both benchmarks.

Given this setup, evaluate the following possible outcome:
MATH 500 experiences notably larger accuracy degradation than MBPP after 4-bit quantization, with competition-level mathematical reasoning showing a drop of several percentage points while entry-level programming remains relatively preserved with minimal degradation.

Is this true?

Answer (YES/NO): NO